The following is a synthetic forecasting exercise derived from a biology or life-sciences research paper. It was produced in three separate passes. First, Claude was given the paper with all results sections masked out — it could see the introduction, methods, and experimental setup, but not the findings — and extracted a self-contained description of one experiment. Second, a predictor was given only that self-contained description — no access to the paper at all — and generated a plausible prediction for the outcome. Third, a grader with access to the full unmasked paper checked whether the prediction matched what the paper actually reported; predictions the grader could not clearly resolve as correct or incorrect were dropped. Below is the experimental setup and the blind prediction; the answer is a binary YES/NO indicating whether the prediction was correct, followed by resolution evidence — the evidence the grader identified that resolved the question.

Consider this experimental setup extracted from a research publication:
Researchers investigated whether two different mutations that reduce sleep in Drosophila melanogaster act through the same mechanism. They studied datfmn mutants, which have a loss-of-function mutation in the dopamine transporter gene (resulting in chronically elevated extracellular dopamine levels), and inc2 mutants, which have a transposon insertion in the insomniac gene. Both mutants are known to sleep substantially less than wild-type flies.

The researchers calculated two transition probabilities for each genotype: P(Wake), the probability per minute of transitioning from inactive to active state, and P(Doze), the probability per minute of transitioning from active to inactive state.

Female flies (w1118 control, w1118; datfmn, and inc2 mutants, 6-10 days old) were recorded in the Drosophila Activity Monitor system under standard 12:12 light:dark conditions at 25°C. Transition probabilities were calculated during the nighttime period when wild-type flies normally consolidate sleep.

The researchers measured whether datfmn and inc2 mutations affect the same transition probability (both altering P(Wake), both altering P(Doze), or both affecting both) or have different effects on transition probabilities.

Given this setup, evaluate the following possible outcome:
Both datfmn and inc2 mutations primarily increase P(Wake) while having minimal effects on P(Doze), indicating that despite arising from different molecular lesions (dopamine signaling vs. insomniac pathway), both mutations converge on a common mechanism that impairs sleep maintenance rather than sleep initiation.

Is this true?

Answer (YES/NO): NO